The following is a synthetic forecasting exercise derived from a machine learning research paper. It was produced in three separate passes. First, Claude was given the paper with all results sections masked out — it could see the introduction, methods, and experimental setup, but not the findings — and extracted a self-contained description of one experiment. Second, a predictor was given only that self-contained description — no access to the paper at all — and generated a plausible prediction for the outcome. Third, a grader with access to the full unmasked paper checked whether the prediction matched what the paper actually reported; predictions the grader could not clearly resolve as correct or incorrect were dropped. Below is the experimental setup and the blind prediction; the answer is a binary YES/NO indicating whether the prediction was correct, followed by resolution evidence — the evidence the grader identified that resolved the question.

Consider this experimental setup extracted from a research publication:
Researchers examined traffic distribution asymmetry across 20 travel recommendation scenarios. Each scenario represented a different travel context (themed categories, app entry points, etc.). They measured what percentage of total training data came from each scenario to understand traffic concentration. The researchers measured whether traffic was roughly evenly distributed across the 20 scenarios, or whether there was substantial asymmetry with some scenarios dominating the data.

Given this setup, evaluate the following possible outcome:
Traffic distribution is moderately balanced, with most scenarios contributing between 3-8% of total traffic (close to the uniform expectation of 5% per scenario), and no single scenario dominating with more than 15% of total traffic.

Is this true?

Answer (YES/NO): NO